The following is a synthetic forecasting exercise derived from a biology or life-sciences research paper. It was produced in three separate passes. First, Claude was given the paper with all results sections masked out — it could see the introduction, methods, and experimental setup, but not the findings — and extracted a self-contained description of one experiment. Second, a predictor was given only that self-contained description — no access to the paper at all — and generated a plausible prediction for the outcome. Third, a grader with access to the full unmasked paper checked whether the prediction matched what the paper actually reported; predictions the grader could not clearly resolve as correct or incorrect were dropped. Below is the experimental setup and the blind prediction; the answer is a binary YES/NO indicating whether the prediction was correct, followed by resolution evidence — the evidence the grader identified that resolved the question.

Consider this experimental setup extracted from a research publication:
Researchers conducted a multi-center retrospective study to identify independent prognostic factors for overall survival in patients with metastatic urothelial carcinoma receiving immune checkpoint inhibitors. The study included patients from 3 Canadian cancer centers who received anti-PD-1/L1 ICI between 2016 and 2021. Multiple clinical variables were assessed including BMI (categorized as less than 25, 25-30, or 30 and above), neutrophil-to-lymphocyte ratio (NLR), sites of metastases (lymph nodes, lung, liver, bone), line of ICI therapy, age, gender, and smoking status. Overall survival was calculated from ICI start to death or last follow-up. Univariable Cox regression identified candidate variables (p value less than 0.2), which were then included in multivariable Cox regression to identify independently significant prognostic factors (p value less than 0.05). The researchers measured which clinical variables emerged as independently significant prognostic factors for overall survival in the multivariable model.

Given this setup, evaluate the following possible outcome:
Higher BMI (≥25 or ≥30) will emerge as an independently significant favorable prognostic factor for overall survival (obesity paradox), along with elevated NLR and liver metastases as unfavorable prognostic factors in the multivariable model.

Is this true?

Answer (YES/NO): NO